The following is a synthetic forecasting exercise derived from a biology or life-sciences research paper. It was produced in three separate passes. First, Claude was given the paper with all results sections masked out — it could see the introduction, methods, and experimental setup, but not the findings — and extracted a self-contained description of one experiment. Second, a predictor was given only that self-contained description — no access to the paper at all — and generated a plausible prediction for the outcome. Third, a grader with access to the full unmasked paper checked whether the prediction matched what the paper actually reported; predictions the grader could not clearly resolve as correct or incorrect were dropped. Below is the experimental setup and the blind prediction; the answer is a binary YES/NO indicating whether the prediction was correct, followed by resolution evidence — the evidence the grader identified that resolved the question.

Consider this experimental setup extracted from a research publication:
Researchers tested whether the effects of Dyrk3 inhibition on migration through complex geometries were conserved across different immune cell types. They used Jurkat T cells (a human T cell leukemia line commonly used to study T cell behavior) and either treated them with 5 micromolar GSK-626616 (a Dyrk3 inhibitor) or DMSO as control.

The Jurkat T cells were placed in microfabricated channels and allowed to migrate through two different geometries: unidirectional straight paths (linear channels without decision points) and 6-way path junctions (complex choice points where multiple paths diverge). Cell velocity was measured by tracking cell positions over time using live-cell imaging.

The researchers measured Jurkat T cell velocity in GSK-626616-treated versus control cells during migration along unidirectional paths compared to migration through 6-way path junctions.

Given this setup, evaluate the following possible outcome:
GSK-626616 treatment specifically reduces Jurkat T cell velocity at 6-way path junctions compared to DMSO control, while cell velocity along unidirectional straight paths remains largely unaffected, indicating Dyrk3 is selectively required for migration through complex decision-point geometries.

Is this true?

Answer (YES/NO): YES